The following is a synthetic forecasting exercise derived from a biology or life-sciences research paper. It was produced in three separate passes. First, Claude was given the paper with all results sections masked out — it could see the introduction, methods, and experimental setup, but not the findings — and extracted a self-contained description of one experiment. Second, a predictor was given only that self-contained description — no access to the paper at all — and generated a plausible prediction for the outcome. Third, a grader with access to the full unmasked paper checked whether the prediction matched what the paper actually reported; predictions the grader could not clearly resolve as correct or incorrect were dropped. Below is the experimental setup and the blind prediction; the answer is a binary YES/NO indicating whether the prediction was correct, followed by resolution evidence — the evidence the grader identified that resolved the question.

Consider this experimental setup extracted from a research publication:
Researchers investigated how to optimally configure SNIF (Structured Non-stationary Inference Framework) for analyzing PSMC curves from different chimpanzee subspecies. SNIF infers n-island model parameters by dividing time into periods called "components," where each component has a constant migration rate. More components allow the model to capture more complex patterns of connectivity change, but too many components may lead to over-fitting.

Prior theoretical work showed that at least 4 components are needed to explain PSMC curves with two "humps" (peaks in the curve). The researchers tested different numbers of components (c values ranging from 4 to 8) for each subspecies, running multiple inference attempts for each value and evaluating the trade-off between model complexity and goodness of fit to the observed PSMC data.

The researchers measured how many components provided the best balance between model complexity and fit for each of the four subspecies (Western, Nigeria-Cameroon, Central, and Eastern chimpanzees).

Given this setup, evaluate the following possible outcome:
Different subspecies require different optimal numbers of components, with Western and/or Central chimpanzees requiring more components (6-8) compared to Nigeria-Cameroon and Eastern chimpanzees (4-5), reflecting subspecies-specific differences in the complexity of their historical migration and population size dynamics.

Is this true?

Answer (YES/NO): NO